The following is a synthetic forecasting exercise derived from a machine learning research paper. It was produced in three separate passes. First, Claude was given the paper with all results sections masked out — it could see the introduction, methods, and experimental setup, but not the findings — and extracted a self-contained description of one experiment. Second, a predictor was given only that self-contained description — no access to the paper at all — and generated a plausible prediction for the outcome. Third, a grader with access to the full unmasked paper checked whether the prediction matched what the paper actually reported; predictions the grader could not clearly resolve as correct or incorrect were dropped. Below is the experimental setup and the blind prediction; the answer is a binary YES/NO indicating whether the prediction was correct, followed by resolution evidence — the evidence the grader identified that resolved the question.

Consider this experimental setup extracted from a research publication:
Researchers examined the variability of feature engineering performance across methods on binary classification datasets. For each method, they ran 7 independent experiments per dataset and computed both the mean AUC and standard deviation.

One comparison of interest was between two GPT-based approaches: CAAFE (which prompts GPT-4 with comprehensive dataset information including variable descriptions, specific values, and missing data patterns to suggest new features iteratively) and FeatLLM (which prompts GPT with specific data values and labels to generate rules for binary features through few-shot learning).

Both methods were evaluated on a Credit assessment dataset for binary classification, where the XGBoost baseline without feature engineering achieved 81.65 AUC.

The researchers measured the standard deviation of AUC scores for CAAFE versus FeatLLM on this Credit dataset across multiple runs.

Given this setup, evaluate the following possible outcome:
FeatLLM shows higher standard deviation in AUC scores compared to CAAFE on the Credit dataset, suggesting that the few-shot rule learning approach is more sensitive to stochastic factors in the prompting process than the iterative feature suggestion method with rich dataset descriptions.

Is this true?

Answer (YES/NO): YES